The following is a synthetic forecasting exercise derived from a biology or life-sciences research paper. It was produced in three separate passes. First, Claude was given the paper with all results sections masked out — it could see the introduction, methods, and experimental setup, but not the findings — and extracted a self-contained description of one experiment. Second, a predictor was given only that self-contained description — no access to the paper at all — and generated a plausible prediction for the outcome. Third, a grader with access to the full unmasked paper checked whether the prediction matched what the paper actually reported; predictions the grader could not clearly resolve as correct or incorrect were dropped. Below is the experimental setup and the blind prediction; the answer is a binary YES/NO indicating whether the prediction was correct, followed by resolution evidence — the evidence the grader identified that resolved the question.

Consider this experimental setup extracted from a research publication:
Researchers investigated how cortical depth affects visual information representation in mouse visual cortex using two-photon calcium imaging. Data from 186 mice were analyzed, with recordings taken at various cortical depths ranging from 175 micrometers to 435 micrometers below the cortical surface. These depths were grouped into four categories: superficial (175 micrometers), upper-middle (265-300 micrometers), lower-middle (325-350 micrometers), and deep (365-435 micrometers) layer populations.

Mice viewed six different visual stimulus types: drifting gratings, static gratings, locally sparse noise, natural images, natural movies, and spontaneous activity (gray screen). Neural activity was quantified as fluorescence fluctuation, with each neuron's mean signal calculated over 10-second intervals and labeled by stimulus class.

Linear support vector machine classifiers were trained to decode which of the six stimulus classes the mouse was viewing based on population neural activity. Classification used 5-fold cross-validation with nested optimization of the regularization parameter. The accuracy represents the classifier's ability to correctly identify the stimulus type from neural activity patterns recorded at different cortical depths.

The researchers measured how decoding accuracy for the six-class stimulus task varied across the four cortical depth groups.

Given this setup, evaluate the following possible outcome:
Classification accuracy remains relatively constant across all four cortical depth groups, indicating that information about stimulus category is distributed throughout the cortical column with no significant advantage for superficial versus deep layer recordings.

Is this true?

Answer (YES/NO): NO